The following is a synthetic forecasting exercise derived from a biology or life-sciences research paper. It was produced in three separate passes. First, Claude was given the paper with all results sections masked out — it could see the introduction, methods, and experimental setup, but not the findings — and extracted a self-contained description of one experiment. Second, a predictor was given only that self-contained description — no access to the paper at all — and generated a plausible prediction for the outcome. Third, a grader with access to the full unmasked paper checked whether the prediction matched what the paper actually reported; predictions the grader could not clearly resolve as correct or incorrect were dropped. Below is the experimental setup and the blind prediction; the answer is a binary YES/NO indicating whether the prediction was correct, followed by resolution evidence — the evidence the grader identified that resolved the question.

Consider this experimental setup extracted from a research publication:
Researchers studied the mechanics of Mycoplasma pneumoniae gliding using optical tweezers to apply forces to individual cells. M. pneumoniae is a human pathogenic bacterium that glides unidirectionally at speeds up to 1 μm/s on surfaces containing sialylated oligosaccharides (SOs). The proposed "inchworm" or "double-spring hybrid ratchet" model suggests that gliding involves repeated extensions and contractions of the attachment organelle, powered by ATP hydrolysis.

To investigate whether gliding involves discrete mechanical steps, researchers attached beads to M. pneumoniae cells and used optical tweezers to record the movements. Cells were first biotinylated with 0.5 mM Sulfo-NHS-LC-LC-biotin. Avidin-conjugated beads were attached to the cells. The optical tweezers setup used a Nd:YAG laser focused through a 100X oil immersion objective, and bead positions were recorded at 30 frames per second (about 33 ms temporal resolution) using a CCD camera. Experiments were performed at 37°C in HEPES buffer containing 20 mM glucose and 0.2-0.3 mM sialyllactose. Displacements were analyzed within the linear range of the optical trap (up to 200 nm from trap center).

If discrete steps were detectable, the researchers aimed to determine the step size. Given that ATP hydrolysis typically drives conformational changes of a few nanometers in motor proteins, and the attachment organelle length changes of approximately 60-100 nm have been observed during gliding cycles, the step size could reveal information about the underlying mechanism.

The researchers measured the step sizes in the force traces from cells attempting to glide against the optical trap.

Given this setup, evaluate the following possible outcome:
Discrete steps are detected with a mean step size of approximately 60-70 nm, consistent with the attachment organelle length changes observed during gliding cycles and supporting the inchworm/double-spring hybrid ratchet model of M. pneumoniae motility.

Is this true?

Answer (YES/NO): NO